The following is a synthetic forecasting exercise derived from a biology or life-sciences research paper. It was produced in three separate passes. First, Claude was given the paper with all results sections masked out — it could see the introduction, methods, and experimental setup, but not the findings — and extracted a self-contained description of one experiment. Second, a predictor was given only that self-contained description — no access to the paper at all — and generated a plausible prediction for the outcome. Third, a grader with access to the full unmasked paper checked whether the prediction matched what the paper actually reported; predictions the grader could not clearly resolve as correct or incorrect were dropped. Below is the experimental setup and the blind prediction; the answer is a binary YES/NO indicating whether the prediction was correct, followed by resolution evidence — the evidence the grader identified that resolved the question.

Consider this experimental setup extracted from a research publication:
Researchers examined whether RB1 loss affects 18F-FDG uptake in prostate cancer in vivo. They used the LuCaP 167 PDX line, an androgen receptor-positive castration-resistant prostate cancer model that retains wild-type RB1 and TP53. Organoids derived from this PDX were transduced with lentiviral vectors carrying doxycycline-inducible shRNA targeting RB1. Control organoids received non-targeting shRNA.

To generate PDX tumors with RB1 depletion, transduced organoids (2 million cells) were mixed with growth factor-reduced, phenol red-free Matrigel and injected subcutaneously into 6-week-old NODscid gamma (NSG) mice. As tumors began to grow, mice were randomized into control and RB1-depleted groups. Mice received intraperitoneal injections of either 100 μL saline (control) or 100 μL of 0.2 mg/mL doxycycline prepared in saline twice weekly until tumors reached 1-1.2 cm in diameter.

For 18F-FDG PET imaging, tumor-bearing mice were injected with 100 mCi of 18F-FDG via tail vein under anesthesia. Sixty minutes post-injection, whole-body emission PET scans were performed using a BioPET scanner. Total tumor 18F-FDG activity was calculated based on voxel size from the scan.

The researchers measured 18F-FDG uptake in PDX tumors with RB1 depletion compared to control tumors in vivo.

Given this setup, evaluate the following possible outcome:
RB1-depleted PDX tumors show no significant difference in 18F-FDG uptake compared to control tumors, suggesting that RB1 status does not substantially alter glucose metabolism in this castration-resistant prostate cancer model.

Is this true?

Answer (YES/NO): NO